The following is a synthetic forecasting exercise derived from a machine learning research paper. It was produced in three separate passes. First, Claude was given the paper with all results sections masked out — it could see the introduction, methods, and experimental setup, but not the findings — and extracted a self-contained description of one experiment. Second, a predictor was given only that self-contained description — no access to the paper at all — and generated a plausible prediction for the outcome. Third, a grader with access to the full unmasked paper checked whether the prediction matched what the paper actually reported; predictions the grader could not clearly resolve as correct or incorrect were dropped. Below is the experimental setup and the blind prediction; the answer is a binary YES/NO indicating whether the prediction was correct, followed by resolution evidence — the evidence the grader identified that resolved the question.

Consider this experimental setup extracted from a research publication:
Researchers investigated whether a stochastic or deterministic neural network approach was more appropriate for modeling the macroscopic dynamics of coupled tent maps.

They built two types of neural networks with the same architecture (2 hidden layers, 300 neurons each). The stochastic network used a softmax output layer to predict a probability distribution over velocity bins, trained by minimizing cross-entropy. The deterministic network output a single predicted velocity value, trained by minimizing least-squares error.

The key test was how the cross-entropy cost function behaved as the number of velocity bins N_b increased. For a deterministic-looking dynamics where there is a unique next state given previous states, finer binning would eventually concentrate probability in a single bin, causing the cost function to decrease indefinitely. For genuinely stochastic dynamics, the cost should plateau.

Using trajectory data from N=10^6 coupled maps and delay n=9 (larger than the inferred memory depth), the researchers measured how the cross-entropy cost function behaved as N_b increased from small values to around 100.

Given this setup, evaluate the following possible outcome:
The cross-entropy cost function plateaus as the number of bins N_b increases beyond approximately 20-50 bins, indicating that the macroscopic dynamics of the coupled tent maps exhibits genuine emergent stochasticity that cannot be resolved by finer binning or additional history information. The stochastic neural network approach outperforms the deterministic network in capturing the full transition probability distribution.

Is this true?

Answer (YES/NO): YES